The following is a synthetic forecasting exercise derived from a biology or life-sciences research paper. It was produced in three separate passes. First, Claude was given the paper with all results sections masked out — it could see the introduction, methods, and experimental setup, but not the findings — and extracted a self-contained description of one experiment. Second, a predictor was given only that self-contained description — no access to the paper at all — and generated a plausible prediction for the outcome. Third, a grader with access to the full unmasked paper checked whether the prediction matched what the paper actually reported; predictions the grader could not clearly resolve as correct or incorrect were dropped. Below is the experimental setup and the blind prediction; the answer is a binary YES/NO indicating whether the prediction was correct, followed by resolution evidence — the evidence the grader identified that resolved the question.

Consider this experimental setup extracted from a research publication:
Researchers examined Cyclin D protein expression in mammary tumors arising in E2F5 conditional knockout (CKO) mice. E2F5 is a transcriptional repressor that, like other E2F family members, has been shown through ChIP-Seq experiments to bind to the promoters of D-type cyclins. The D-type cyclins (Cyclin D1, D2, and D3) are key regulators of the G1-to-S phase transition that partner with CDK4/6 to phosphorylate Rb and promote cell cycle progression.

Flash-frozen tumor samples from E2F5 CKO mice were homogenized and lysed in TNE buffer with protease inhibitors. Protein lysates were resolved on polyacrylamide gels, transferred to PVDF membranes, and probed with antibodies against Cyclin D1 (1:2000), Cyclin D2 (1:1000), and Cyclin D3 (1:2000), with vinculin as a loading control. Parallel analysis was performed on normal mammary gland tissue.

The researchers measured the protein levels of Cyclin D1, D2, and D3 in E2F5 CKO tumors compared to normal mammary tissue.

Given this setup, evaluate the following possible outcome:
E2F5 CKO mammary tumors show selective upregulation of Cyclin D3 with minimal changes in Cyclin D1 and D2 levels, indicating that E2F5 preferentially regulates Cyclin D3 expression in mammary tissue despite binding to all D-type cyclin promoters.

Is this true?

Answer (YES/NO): NO